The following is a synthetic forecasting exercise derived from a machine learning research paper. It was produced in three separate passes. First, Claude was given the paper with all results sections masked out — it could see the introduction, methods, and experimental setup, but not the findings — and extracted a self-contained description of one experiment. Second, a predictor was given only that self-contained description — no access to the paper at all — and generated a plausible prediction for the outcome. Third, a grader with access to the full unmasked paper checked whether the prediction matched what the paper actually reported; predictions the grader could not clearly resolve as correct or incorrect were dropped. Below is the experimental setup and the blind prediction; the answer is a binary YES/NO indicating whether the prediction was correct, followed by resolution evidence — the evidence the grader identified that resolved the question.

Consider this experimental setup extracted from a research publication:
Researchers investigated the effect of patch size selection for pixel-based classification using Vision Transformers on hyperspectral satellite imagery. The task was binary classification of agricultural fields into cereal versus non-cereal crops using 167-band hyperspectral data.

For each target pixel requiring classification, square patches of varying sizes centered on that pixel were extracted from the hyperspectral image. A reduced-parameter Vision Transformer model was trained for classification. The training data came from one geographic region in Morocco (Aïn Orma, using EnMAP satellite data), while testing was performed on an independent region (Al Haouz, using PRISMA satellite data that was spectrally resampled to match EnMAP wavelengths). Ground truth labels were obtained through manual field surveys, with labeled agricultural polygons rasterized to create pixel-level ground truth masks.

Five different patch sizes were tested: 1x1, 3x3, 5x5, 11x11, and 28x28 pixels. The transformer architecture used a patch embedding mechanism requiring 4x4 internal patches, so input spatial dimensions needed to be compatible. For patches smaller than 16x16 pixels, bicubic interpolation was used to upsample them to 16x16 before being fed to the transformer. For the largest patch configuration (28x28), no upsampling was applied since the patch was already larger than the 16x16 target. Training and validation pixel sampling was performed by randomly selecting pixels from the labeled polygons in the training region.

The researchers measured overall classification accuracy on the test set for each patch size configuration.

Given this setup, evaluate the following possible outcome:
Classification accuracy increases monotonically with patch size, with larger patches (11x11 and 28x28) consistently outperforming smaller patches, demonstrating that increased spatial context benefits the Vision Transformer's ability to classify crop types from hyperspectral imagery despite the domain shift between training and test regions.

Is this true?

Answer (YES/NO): NO